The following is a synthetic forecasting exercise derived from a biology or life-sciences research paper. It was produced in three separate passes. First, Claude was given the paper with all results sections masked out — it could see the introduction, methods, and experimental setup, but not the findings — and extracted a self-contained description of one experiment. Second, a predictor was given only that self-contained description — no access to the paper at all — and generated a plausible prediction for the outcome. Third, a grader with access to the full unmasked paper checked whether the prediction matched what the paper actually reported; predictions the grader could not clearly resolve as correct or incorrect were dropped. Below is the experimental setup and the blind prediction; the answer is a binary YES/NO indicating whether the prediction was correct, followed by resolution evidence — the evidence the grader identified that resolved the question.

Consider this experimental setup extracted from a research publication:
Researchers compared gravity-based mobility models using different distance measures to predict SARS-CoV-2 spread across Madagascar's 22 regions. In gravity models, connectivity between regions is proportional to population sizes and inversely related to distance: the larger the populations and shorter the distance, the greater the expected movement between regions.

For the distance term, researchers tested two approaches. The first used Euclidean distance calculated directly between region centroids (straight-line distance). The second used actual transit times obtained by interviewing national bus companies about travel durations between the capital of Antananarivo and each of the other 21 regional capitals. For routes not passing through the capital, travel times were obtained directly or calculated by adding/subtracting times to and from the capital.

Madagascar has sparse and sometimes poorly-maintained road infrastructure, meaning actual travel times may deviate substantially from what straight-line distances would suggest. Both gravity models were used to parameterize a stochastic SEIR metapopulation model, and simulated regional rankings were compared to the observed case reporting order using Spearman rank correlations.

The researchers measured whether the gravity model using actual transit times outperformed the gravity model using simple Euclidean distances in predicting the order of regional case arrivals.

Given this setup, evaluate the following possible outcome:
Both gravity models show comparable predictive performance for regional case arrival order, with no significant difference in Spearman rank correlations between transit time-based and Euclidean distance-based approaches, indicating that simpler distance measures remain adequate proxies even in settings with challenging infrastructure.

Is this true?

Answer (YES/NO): NO